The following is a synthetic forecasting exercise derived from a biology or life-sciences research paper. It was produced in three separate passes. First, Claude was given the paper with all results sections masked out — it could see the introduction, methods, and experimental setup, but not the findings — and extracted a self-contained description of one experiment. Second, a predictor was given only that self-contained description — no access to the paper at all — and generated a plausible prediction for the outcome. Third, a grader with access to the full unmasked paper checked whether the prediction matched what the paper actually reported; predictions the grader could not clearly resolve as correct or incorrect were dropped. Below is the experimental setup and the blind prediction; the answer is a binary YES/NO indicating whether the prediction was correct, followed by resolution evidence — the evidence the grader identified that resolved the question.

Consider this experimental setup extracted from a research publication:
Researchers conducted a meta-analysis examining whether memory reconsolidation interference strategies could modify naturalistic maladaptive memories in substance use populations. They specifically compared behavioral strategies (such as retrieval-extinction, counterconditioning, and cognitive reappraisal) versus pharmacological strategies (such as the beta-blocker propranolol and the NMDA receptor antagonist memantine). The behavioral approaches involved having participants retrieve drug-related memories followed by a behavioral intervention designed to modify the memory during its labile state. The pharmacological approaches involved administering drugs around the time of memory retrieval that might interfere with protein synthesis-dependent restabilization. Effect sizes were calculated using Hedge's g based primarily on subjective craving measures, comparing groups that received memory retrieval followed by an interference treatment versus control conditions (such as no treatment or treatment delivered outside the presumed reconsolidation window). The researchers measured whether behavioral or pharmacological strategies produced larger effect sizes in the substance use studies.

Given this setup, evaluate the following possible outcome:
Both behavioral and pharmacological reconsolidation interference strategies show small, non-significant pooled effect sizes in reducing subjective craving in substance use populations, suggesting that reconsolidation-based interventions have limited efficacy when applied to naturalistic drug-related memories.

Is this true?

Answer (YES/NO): NO